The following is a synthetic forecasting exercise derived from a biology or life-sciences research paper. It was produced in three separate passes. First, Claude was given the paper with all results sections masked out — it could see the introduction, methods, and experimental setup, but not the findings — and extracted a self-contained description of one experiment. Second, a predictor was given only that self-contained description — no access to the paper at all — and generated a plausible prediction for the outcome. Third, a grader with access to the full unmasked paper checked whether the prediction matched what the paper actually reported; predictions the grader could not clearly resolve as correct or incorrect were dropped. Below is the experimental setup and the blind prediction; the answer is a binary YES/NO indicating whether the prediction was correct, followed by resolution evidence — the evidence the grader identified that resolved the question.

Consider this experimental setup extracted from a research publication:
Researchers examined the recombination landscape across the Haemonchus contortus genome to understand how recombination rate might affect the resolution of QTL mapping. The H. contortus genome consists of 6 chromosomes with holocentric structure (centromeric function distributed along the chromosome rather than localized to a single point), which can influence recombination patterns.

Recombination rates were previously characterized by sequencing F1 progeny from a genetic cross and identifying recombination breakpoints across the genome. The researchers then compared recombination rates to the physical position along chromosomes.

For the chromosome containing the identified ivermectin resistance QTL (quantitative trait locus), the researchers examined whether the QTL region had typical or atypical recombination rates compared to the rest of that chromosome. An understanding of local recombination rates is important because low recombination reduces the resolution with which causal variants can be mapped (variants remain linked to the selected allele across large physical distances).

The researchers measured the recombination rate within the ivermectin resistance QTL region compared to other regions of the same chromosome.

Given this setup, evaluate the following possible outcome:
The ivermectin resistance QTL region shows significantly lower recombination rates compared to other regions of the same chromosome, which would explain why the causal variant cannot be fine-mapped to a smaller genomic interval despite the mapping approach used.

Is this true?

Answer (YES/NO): YES